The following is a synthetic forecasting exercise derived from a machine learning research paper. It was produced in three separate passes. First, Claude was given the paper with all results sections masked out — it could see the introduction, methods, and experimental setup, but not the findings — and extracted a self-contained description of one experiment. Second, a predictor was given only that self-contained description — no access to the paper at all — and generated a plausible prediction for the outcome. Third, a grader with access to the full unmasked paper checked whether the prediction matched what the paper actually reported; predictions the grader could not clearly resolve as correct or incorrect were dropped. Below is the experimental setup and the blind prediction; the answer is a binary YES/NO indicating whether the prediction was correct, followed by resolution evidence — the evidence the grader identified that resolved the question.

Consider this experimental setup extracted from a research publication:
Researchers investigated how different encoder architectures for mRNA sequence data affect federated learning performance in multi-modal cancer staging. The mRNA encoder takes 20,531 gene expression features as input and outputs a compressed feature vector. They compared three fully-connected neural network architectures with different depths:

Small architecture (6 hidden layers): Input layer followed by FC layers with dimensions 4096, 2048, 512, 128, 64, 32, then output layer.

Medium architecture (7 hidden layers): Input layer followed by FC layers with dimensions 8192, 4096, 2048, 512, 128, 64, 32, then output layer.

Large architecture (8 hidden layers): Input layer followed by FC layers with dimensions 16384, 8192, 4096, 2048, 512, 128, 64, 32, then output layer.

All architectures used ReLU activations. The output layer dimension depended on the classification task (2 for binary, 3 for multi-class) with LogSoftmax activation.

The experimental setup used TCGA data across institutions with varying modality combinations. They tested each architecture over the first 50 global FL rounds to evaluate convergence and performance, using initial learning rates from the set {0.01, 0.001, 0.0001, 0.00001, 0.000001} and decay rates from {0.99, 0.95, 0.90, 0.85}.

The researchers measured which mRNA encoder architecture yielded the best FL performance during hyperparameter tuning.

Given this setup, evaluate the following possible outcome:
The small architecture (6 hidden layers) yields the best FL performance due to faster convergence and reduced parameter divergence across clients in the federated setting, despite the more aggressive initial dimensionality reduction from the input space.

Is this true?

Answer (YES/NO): NO